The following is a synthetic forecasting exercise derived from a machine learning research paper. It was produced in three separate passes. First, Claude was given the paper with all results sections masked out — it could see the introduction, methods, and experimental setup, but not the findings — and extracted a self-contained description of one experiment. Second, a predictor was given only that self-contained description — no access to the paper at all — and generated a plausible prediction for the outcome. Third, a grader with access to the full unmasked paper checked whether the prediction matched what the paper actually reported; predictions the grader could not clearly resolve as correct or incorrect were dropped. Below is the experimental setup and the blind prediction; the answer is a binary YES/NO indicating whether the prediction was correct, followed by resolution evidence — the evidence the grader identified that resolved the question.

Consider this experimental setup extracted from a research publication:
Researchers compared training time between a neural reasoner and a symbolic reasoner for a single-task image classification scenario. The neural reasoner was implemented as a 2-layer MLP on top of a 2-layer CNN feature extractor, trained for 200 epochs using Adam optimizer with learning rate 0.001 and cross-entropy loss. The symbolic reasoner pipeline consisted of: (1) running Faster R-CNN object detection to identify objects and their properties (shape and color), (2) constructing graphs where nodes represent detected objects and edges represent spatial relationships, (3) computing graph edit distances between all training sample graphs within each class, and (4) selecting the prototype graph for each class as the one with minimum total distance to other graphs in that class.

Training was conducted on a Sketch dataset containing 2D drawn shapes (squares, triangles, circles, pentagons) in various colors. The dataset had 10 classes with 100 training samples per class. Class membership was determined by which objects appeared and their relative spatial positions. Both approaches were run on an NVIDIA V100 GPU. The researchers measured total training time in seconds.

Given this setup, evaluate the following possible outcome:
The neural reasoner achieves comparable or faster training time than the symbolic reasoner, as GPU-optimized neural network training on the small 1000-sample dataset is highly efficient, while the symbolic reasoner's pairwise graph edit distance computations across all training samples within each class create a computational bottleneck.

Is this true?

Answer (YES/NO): YES